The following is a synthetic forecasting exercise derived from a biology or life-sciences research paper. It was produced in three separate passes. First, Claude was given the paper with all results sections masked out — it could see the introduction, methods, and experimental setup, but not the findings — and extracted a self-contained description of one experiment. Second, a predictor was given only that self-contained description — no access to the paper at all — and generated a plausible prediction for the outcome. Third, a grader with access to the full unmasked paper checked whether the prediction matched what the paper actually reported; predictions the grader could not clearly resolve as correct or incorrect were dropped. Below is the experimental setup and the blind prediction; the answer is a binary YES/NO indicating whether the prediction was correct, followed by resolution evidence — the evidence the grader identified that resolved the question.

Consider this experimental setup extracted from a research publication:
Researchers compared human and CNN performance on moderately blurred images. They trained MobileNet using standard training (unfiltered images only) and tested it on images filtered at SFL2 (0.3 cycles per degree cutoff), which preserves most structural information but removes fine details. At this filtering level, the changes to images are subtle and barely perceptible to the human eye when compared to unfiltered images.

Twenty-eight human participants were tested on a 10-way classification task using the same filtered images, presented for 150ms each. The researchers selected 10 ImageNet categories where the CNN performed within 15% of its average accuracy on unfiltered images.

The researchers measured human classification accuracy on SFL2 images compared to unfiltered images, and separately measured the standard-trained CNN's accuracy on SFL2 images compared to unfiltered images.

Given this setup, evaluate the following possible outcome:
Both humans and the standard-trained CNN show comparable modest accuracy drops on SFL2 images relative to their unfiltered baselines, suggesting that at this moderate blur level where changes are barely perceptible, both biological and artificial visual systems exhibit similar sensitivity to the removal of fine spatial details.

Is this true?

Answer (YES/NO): NO